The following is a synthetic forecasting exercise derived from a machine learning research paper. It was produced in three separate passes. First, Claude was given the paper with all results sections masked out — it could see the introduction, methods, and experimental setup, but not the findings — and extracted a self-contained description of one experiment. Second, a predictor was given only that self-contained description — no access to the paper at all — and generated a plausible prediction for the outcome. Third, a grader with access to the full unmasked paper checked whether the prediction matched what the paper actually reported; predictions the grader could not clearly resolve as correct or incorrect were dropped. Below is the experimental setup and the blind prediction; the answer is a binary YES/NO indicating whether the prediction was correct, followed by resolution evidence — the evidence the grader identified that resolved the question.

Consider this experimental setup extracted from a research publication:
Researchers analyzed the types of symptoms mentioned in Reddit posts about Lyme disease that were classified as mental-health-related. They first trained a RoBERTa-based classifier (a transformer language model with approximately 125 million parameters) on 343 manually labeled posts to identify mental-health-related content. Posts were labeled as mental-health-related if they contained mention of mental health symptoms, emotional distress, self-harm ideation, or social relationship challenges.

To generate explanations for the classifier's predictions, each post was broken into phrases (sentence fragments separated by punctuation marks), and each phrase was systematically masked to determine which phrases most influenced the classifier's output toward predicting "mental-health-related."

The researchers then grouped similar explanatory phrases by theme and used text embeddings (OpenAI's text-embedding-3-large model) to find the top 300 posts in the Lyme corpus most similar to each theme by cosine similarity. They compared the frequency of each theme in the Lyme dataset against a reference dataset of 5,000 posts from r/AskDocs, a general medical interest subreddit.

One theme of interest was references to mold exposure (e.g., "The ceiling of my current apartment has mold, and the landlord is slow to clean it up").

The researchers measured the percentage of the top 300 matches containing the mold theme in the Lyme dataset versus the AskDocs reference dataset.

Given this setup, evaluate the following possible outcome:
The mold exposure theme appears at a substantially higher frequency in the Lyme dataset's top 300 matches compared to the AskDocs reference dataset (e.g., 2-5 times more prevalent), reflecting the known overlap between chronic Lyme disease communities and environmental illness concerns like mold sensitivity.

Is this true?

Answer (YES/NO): YES